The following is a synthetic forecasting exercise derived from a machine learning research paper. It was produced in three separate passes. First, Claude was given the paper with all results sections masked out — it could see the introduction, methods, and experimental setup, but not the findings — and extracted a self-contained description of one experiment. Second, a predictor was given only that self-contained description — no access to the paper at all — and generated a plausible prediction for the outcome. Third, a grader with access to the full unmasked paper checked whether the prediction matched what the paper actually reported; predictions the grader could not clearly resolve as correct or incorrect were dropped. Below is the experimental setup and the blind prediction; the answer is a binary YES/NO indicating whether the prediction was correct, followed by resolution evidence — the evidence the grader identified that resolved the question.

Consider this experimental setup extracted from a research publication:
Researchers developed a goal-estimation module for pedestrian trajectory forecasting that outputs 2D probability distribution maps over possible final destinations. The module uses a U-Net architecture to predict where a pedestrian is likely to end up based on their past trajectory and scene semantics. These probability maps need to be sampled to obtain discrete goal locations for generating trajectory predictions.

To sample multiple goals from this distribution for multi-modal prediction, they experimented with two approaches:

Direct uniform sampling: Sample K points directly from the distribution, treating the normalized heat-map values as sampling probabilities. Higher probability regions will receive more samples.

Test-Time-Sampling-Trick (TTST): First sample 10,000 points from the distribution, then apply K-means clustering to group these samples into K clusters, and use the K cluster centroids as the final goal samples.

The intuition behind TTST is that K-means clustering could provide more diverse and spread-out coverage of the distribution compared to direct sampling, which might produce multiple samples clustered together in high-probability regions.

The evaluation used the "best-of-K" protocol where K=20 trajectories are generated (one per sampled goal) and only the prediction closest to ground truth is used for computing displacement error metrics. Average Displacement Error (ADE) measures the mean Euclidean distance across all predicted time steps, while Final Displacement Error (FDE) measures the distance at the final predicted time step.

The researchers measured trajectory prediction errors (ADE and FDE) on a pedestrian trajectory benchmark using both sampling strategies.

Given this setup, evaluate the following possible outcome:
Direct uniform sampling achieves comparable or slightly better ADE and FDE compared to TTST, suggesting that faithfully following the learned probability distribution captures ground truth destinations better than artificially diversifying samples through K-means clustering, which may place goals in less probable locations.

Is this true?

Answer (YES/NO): NO